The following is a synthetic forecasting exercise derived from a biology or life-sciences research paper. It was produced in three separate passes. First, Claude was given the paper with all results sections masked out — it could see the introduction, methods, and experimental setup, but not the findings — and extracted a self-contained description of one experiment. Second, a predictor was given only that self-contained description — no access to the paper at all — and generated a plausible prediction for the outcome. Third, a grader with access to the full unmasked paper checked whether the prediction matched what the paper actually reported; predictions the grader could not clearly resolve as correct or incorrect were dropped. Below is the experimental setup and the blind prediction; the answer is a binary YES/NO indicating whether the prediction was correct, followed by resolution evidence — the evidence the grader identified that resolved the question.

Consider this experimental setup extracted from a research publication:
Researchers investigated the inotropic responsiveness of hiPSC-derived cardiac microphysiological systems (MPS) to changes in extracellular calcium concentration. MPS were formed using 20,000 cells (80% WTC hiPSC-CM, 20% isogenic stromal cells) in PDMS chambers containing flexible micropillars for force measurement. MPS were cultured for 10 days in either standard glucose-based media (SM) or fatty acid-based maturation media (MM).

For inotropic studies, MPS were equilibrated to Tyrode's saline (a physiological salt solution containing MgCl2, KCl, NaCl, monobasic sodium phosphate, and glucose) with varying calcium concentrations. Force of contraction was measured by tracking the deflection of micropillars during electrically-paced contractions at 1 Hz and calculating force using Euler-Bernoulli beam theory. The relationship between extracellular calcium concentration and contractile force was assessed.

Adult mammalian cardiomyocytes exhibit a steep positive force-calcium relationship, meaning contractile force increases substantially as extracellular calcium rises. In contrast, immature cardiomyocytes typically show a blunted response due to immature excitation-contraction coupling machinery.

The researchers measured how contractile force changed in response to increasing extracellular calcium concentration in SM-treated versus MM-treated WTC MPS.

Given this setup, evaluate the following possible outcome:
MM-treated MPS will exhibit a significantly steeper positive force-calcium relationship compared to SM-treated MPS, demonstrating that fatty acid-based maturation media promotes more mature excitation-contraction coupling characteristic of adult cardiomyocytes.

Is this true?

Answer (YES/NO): YES